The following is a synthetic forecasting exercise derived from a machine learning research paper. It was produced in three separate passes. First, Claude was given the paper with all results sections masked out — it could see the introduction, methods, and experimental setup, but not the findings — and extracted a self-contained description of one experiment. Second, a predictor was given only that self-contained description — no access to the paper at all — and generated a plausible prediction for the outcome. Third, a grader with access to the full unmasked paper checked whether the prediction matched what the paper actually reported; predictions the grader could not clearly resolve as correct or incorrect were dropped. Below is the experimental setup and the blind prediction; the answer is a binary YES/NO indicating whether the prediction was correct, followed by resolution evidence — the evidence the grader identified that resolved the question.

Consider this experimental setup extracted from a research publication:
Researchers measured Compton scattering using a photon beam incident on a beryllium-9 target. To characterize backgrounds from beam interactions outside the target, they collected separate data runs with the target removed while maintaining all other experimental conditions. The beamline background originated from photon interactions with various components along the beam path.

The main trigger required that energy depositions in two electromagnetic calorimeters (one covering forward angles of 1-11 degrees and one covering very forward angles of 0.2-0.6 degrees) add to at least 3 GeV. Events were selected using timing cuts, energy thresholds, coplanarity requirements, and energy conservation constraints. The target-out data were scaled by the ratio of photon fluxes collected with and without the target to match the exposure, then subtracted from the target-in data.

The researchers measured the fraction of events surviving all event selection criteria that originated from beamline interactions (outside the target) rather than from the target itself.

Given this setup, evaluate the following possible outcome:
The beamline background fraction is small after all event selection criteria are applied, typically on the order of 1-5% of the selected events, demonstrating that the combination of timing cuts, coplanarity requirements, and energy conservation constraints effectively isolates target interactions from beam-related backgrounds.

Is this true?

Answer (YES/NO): NO